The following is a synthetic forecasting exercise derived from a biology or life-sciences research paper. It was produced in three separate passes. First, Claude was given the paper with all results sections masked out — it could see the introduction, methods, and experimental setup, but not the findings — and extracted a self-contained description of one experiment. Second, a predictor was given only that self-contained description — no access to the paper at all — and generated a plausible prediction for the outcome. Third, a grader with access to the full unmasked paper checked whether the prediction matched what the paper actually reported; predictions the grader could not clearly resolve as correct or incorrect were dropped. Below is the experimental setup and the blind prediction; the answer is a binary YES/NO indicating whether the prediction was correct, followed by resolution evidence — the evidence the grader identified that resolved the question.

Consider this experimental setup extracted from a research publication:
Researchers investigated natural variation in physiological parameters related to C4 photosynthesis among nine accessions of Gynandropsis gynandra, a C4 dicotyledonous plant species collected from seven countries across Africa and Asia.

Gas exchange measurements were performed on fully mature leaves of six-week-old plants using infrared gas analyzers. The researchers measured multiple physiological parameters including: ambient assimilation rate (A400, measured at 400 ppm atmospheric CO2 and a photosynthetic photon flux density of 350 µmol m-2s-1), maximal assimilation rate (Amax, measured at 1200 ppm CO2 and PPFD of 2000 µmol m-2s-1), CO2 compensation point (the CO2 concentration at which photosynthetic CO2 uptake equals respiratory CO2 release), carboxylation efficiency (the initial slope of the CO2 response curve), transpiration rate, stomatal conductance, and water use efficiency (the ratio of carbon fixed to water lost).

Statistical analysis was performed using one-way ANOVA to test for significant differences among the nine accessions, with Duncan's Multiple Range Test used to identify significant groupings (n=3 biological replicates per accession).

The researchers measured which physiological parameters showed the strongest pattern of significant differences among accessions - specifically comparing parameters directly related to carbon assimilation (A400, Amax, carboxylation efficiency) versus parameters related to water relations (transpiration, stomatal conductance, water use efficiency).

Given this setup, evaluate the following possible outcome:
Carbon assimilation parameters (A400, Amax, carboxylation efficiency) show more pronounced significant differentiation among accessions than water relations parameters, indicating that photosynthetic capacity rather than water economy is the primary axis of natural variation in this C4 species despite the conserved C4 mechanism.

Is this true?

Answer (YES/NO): NO